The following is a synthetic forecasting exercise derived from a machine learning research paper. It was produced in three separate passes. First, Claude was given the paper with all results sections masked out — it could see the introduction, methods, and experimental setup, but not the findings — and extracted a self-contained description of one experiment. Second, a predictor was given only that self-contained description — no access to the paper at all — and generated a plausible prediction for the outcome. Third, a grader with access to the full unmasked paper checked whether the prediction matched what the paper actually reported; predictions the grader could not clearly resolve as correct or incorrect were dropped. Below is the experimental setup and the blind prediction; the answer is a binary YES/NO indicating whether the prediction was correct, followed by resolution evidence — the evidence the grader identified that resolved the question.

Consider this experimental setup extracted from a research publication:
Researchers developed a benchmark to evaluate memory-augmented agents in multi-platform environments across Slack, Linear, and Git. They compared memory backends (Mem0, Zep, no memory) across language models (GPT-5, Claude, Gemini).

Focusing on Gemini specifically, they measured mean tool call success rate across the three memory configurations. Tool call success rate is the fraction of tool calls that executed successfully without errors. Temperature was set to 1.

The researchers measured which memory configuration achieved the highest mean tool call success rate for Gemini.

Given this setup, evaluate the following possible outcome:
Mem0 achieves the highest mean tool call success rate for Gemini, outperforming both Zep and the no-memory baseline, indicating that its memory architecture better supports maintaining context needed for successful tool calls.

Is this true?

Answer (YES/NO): YES